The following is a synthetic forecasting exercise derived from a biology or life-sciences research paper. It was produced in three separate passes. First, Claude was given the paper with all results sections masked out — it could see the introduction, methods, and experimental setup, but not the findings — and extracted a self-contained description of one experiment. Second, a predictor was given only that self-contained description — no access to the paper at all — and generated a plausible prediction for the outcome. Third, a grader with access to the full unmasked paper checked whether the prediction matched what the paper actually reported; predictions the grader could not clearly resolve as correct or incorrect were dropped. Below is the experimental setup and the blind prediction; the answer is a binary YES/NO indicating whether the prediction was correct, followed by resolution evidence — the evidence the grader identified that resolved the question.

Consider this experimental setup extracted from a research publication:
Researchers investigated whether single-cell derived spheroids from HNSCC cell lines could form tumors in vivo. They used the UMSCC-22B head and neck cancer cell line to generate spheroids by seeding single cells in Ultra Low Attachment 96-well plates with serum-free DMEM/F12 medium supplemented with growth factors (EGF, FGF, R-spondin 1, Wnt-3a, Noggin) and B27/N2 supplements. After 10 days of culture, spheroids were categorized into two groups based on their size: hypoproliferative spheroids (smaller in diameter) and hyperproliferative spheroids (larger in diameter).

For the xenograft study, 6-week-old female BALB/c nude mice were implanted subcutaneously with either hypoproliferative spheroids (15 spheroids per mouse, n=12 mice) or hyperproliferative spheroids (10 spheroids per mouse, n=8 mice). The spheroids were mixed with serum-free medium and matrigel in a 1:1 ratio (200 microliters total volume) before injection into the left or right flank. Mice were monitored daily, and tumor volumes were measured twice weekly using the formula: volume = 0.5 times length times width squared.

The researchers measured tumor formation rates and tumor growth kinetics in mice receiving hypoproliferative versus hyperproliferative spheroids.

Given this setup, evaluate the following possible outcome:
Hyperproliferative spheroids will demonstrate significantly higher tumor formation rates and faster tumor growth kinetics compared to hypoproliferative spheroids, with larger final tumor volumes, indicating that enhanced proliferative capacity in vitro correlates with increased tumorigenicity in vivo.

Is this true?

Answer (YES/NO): NO